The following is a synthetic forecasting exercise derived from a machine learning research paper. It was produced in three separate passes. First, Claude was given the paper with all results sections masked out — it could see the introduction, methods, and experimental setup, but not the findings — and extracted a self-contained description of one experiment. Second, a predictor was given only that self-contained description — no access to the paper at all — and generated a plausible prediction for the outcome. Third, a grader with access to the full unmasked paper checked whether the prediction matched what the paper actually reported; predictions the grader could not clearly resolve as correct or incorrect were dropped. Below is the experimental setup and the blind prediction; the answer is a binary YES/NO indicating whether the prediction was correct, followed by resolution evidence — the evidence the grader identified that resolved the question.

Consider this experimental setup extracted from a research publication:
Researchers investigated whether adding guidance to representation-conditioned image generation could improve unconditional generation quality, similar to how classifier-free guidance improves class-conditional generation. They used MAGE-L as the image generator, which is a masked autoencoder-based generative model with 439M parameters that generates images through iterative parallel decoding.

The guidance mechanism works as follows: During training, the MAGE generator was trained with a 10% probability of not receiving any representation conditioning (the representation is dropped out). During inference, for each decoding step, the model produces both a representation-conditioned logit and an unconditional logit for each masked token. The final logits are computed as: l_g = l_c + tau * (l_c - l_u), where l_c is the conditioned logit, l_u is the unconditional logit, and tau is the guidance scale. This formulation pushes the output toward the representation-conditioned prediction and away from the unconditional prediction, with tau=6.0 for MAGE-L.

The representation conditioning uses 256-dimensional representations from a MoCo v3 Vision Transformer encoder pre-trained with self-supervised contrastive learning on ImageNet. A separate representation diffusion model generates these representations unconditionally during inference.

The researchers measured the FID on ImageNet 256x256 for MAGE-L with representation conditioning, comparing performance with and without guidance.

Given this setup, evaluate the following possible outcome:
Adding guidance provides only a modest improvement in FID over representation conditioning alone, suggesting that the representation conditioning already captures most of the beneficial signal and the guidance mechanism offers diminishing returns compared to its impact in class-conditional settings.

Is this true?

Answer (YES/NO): YES